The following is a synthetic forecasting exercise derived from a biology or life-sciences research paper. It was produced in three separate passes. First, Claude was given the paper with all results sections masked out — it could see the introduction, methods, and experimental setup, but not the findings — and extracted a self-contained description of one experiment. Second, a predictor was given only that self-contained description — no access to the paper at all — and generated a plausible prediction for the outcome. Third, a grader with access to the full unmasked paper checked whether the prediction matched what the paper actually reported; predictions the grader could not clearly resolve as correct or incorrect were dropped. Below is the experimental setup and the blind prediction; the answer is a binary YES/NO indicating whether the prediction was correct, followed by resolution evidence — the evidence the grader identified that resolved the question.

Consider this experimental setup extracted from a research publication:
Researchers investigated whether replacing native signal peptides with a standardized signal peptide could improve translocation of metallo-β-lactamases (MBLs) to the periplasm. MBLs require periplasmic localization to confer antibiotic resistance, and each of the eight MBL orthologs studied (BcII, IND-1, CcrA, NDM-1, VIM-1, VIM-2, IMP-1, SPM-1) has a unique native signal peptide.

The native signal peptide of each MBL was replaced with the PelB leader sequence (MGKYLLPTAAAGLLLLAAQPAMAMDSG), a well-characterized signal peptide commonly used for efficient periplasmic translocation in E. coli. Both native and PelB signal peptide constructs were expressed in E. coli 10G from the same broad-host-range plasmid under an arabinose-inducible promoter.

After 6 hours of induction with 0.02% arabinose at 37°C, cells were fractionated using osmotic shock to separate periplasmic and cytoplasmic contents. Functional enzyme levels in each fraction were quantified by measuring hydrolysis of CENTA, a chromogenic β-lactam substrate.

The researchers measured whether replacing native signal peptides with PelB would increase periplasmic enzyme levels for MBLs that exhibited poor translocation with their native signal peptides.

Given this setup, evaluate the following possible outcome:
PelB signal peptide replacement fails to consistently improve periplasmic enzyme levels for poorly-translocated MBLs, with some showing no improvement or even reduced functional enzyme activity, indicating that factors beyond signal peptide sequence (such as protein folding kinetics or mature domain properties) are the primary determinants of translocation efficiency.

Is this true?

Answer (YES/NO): YES